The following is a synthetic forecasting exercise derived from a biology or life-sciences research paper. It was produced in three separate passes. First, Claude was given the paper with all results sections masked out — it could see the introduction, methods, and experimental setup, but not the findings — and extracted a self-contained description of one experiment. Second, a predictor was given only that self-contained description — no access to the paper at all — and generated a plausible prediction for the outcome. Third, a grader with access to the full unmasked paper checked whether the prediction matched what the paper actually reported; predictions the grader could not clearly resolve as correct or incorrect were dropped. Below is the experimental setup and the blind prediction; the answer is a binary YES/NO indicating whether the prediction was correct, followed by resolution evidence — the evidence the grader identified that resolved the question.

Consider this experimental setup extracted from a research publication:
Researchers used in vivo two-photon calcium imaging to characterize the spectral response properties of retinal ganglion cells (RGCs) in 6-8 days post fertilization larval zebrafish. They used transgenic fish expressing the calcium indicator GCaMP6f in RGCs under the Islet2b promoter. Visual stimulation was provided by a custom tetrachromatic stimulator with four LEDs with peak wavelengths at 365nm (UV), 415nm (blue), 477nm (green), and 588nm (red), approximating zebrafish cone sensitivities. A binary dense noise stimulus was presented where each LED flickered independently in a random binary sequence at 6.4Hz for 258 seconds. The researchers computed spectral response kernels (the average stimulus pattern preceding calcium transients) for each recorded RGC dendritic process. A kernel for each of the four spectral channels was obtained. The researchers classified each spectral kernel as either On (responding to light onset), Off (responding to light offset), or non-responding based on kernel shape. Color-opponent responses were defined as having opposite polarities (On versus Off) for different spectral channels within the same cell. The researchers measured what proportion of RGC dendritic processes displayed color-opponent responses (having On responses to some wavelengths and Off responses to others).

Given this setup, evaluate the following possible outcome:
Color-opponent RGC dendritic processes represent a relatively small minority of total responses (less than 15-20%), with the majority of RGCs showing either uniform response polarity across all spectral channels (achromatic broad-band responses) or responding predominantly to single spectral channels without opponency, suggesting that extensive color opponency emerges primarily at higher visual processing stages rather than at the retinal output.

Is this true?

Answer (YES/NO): NO